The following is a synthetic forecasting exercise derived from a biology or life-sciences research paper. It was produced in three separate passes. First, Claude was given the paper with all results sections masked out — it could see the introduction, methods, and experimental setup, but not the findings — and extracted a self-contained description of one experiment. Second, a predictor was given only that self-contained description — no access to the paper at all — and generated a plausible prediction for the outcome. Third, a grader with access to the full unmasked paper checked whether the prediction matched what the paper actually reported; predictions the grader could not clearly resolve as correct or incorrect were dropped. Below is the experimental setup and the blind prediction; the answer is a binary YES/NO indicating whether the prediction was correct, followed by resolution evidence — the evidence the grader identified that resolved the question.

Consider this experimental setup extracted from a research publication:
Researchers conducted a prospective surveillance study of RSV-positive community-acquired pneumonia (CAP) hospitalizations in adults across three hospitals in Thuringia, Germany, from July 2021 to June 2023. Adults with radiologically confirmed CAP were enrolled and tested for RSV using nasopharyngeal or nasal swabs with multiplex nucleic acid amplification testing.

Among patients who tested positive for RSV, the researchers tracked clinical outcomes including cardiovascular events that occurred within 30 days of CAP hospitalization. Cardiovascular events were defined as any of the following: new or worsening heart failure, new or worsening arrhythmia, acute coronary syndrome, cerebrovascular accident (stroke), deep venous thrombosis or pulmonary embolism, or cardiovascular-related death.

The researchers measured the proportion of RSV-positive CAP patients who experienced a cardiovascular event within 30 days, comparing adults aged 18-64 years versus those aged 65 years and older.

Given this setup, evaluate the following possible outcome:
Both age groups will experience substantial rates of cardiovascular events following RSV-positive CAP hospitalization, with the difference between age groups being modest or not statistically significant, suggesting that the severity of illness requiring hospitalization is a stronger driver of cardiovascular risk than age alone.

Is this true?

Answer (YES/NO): NO